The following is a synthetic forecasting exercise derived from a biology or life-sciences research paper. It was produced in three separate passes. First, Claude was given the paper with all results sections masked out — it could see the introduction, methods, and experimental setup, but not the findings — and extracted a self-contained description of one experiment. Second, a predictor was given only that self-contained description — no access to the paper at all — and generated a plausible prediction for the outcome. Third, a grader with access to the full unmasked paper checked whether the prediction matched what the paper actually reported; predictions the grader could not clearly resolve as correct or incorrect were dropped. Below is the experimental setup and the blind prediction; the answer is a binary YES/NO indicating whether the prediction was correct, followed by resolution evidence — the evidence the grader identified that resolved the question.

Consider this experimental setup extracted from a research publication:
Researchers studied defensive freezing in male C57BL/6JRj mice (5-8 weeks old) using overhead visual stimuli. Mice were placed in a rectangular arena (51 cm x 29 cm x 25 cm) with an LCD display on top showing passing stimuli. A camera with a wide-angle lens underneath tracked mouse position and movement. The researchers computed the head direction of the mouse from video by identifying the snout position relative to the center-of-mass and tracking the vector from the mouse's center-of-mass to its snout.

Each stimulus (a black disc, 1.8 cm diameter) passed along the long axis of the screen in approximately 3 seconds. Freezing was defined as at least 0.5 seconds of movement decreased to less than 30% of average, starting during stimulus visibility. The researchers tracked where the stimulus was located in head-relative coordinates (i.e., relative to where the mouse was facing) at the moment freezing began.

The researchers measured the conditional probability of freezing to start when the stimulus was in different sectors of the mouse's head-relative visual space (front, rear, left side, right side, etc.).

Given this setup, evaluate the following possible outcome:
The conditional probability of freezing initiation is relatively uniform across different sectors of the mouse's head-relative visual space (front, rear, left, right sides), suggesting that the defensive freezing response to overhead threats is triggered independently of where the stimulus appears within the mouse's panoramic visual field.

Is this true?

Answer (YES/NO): NO